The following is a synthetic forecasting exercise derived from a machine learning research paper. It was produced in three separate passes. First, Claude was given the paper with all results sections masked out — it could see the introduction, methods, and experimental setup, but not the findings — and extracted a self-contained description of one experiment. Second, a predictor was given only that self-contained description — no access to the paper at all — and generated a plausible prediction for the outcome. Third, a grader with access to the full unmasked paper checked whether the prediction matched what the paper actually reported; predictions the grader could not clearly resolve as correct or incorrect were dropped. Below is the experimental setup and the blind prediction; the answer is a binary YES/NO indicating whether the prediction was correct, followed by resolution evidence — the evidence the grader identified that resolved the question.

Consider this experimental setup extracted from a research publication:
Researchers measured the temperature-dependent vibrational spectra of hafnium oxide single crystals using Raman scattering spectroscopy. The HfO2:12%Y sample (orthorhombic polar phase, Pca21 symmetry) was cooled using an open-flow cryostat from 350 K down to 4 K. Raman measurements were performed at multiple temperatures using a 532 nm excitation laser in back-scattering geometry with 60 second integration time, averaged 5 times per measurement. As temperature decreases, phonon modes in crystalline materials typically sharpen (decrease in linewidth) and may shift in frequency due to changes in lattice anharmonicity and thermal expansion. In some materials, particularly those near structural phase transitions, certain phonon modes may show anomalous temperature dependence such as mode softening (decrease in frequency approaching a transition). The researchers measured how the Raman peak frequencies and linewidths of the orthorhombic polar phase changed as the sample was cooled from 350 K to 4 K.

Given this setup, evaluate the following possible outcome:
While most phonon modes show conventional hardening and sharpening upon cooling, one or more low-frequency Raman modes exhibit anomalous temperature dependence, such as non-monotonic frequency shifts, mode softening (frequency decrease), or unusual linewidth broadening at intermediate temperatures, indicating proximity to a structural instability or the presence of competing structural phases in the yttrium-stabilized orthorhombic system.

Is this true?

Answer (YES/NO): NO